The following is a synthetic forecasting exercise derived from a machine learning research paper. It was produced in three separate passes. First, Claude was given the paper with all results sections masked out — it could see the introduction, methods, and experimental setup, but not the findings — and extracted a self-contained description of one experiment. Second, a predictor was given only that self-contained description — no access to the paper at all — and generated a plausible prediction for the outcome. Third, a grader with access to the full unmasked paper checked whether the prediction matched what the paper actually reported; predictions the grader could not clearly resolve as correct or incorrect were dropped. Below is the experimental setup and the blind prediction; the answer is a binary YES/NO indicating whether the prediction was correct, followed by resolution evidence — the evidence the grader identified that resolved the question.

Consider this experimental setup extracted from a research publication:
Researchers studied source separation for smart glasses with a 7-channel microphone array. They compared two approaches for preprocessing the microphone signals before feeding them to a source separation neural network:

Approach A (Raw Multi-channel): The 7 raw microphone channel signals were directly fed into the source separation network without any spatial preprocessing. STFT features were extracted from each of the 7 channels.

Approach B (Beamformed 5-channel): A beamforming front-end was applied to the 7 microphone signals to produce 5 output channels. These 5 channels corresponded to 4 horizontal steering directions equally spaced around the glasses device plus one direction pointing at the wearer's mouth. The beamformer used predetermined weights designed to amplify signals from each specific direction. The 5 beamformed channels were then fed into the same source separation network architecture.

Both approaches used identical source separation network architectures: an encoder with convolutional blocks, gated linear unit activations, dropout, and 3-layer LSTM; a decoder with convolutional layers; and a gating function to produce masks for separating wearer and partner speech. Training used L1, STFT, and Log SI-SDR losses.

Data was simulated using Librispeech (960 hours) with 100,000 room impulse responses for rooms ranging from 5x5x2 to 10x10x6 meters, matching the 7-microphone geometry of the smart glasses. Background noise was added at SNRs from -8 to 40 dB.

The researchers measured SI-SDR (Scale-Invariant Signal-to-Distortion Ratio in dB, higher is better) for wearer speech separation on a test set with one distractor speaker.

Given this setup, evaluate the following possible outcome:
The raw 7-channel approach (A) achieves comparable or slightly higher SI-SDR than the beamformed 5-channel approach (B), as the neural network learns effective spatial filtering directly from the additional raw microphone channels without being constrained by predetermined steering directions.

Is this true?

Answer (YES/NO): YES